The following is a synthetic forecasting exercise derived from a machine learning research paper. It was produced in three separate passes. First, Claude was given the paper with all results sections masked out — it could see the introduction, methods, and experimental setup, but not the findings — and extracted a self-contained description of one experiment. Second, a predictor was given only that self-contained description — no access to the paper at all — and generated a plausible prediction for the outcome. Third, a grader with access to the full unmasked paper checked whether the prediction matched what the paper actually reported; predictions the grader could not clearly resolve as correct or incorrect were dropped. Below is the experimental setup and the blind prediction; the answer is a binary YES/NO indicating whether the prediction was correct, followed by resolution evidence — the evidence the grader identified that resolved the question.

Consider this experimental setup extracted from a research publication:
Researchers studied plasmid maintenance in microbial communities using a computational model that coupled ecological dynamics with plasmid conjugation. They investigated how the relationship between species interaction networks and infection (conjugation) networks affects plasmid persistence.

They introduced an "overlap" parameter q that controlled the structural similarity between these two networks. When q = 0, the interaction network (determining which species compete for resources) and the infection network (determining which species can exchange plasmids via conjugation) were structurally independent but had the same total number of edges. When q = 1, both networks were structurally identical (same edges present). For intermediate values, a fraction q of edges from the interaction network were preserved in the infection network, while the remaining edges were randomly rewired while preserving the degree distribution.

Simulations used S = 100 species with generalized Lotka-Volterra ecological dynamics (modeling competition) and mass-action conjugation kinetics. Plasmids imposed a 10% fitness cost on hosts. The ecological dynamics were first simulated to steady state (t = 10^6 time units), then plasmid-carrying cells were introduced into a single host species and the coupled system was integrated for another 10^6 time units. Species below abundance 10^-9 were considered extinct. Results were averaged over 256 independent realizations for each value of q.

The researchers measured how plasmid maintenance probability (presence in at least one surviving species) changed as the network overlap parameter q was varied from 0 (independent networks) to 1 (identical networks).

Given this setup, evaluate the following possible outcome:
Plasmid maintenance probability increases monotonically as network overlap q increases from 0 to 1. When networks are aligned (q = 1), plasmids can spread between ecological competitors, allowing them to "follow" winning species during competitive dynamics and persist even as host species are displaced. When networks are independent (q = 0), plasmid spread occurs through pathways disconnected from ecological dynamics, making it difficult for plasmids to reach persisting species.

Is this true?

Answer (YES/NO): NO